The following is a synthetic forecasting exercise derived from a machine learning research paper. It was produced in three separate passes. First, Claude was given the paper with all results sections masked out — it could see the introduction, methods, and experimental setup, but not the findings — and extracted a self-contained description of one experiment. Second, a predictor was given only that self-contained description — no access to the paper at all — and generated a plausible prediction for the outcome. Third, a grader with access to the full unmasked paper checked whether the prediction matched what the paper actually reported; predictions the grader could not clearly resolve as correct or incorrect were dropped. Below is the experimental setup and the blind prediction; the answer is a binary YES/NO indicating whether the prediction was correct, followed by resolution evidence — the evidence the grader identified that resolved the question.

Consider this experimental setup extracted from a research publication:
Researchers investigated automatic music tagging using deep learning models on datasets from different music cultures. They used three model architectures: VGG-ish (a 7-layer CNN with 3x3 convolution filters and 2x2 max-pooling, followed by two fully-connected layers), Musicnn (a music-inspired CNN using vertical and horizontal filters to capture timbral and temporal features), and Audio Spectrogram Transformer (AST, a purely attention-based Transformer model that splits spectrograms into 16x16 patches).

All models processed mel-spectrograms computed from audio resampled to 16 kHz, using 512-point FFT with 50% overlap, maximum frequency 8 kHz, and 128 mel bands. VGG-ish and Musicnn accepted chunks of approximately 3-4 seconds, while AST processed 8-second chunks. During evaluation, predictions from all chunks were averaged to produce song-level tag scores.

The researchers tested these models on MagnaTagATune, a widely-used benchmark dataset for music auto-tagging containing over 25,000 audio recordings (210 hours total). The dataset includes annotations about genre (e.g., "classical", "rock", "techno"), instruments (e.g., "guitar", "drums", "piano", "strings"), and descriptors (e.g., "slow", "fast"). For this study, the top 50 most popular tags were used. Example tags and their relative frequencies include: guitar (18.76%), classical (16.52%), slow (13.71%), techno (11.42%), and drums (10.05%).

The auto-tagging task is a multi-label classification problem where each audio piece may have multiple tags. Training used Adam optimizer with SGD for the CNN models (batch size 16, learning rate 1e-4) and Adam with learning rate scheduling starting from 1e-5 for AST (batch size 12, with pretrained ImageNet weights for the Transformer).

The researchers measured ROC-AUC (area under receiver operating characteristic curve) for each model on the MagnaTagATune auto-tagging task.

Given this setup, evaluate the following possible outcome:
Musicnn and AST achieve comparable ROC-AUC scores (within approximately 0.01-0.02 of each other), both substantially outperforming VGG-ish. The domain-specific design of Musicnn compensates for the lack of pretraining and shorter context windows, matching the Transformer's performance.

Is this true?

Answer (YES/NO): NO